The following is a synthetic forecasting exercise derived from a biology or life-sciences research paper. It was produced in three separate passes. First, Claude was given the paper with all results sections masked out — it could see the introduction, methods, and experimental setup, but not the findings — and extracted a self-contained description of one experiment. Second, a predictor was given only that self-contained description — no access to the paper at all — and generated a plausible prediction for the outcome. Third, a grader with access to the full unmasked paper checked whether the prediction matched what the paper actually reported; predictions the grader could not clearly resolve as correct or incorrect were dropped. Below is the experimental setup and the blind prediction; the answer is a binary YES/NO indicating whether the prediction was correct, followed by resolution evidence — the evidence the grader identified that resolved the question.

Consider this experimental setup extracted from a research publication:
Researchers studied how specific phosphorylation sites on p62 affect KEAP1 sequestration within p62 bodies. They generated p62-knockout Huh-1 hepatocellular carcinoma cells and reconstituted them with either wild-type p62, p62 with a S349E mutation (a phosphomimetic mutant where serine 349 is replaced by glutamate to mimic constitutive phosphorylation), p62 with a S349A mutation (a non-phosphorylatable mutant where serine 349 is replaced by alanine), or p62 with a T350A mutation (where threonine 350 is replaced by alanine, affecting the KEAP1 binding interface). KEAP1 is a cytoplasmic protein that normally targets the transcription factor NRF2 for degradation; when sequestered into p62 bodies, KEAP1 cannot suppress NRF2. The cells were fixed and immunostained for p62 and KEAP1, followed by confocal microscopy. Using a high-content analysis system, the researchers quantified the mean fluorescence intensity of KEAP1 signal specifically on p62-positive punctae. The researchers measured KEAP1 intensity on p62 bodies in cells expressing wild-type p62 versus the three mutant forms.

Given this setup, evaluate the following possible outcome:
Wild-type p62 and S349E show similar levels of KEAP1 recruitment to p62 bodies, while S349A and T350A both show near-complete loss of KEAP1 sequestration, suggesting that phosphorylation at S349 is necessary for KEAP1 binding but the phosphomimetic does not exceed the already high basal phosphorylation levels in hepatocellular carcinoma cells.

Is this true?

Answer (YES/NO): NO